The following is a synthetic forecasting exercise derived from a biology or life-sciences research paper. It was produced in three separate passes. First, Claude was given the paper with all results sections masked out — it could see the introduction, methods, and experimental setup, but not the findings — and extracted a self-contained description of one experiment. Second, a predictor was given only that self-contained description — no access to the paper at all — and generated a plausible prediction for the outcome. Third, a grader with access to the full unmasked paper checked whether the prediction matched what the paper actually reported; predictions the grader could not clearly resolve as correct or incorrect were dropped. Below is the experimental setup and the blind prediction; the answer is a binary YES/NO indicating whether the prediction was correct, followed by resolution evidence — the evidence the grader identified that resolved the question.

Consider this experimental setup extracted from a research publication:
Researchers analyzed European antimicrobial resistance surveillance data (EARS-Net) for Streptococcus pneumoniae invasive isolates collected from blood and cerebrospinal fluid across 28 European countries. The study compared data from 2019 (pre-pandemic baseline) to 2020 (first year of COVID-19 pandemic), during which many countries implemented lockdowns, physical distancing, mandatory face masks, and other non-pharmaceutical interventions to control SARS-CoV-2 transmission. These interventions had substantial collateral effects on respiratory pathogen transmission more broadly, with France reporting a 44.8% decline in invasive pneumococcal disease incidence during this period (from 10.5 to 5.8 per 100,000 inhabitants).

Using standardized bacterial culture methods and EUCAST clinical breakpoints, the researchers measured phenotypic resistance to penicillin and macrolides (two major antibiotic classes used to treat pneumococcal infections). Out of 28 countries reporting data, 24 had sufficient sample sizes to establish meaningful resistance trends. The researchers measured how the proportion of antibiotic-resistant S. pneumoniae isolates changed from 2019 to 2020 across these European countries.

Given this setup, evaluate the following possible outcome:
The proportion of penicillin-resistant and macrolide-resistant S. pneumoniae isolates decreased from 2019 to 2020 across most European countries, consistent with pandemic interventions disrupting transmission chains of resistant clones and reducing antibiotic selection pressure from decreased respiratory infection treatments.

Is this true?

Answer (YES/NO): NO